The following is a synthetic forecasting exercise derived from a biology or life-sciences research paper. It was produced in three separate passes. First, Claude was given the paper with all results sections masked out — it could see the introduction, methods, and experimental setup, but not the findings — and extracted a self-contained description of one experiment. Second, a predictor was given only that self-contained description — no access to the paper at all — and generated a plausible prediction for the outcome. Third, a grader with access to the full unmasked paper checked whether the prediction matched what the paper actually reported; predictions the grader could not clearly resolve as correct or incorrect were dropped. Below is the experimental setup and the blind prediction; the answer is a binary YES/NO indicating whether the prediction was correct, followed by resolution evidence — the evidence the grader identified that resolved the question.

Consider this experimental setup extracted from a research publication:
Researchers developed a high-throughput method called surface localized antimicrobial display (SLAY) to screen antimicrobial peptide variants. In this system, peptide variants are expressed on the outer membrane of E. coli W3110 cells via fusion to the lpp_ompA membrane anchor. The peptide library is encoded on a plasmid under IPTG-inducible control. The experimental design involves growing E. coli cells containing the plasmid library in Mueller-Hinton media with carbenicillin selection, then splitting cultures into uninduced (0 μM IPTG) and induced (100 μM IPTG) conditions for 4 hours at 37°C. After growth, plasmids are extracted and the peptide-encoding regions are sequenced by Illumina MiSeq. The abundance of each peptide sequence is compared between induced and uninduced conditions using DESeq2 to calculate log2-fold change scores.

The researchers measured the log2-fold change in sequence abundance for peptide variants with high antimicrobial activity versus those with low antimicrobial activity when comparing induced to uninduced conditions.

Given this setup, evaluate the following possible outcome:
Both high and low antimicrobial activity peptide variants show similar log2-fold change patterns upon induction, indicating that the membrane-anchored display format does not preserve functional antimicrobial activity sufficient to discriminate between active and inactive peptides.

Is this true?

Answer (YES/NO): NO